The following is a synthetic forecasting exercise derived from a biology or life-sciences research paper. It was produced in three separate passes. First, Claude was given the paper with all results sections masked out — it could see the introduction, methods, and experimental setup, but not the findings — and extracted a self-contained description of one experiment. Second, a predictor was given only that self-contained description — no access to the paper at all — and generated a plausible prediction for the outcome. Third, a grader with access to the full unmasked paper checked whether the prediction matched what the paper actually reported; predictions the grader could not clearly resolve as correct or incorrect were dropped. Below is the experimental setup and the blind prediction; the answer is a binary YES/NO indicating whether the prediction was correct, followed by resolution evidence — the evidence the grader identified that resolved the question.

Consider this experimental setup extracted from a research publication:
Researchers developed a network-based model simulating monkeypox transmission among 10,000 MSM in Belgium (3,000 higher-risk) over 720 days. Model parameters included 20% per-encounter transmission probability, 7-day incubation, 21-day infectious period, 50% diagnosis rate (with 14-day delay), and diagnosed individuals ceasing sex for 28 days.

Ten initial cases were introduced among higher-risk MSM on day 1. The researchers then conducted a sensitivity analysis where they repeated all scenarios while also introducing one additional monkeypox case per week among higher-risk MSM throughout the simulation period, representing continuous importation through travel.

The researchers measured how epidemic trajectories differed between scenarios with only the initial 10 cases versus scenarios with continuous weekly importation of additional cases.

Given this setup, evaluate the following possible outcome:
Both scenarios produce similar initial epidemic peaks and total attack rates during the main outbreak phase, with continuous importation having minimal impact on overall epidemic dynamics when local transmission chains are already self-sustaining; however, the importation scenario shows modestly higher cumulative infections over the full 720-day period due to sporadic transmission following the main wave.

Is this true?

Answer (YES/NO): NO